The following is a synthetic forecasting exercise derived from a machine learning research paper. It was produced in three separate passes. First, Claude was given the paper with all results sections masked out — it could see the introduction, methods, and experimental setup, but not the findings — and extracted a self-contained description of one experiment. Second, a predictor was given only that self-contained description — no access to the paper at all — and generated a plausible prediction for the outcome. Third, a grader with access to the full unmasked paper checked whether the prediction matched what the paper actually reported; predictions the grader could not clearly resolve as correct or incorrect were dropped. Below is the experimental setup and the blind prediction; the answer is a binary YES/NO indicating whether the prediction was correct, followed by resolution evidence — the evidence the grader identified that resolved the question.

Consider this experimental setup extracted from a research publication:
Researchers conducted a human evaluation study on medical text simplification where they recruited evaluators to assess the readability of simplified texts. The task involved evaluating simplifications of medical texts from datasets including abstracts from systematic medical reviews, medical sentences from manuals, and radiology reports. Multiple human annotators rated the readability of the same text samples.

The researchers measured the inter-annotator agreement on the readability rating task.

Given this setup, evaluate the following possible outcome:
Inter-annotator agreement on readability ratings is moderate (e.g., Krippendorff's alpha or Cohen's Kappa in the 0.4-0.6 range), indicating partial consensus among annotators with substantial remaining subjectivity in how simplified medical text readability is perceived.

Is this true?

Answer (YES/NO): NO